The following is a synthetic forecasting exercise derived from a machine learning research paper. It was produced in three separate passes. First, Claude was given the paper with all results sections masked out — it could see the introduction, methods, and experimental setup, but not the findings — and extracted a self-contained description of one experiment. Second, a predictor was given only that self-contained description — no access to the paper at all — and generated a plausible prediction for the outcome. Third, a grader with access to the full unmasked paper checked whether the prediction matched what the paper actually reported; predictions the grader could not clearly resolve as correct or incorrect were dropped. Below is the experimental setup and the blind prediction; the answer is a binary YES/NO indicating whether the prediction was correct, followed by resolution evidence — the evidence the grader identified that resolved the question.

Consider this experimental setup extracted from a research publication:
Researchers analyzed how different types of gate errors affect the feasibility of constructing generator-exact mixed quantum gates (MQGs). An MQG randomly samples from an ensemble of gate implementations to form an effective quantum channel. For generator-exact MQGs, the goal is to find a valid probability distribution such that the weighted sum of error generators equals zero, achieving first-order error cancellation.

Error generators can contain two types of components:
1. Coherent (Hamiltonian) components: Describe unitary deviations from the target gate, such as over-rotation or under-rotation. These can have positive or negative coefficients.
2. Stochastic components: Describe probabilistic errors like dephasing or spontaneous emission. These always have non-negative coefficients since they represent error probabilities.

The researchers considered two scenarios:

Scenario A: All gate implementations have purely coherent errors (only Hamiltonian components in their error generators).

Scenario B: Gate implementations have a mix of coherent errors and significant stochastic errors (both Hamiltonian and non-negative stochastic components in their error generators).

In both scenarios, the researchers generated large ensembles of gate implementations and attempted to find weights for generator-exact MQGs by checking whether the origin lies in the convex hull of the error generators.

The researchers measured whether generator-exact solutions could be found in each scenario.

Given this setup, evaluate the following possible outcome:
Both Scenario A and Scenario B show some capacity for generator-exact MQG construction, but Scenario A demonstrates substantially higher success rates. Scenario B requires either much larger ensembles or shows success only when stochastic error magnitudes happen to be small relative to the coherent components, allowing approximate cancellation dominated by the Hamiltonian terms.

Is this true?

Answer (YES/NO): NO